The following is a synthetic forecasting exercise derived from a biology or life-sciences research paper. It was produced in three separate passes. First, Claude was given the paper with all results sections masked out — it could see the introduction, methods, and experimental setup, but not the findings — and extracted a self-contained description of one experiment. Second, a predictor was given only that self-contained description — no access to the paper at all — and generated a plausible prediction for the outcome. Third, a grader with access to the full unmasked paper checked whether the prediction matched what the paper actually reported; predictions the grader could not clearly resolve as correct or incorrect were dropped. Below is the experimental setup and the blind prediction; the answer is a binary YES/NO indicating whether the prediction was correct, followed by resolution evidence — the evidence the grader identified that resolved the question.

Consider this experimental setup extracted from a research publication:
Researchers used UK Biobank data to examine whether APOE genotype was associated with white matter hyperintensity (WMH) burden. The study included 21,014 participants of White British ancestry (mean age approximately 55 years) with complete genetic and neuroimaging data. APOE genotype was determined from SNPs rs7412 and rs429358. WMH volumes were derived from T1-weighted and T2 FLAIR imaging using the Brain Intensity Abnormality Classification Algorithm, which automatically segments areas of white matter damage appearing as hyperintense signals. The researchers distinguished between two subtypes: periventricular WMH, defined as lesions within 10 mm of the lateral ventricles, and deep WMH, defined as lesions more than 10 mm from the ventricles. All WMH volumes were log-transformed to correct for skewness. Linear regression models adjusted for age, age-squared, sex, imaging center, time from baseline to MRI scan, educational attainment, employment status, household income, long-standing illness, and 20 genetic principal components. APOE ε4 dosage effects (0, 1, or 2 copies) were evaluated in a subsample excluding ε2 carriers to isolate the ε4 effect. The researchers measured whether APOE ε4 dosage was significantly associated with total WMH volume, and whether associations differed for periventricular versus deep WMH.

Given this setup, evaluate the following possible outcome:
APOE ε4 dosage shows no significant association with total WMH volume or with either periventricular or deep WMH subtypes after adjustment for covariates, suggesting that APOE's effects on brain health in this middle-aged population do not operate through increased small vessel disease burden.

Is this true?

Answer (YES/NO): NO